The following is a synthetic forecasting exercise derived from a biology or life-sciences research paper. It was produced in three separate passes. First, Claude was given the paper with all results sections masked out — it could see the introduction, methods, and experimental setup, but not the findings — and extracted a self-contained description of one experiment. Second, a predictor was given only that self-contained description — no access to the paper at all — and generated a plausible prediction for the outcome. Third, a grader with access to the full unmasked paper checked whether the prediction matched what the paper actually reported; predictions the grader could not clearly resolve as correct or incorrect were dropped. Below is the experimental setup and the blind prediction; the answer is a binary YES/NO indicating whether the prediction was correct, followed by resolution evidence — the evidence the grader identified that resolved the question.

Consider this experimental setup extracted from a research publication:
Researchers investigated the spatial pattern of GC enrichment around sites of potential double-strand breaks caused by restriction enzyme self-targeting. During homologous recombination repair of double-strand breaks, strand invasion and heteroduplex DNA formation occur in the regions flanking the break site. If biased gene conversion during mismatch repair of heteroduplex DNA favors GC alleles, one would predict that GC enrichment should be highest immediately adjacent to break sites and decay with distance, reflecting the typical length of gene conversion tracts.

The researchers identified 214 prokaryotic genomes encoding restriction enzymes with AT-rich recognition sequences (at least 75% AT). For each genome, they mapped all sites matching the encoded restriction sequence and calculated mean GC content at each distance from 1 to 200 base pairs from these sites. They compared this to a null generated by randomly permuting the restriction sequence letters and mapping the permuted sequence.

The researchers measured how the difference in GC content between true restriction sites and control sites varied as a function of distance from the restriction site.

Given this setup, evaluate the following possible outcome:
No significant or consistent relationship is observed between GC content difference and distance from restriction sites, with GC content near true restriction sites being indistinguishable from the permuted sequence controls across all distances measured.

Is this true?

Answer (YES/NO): NO